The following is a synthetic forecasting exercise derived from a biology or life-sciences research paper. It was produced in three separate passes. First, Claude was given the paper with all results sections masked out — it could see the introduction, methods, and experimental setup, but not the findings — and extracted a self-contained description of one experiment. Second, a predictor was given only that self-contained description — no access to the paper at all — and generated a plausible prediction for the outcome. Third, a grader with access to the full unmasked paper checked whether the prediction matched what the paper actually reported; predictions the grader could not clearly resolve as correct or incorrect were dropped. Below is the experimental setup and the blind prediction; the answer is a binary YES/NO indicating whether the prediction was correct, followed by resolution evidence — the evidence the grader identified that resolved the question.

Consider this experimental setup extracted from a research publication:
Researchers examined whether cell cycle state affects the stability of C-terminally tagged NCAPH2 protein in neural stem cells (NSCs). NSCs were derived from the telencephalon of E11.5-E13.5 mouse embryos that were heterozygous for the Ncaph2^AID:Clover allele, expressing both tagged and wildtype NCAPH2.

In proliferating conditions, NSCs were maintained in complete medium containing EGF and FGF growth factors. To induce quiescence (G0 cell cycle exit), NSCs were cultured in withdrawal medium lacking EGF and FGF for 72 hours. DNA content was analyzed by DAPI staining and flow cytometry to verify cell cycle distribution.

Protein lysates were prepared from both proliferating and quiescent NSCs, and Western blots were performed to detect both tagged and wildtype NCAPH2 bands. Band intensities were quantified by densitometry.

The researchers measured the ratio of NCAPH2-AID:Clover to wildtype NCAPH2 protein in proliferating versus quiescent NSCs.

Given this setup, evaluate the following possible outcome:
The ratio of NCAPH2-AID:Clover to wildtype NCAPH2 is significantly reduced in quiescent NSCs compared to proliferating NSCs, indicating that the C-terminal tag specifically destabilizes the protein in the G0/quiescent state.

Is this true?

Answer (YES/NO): NO